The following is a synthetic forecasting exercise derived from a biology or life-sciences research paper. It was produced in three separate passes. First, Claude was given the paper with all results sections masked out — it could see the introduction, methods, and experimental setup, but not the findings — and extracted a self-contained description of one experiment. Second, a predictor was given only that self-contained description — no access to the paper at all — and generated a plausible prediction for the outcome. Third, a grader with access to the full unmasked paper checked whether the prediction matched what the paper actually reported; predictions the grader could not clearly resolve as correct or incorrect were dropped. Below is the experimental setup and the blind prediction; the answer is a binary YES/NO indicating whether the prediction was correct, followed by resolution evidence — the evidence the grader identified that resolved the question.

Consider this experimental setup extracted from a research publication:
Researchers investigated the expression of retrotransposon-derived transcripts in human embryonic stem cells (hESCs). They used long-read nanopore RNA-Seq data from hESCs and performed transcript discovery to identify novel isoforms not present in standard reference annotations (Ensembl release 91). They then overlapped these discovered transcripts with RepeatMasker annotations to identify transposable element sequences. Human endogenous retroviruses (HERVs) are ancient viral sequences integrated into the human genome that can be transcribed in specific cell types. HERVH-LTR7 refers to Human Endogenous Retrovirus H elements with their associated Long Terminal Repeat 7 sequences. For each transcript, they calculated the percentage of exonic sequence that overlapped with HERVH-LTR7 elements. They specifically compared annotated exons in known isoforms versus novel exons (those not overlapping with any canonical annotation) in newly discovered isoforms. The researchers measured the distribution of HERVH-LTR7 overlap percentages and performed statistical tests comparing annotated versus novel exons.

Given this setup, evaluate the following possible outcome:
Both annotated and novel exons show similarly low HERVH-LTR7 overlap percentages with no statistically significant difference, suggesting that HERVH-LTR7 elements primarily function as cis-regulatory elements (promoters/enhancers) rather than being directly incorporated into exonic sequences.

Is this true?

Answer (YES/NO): NO